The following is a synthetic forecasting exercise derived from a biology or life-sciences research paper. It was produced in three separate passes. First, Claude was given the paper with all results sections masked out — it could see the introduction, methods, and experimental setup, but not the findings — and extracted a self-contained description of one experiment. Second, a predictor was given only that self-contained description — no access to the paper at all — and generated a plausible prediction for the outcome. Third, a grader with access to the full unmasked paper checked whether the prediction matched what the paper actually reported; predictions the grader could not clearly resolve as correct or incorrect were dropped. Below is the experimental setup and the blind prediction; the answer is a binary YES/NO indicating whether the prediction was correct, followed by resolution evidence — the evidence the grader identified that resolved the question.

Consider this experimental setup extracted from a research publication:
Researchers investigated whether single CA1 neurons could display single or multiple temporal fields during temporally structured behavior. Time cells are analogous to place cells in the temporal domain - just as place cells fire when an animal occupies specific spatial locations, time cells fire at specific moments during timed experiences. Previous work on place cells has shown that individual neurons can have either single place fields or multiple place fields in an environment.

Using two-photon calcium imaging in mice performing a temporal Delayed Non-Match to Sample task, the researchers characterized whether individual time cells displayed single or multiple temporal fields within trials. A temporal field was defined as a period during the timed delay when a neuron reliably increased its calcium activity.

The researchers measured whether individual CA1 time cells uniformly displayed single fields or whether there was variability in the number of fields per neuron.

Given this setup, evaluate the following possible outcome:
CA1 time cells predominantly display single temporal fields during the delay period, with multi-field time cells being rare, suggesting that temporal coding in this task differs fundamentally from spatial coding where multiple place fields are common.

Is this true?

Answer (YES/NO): NO